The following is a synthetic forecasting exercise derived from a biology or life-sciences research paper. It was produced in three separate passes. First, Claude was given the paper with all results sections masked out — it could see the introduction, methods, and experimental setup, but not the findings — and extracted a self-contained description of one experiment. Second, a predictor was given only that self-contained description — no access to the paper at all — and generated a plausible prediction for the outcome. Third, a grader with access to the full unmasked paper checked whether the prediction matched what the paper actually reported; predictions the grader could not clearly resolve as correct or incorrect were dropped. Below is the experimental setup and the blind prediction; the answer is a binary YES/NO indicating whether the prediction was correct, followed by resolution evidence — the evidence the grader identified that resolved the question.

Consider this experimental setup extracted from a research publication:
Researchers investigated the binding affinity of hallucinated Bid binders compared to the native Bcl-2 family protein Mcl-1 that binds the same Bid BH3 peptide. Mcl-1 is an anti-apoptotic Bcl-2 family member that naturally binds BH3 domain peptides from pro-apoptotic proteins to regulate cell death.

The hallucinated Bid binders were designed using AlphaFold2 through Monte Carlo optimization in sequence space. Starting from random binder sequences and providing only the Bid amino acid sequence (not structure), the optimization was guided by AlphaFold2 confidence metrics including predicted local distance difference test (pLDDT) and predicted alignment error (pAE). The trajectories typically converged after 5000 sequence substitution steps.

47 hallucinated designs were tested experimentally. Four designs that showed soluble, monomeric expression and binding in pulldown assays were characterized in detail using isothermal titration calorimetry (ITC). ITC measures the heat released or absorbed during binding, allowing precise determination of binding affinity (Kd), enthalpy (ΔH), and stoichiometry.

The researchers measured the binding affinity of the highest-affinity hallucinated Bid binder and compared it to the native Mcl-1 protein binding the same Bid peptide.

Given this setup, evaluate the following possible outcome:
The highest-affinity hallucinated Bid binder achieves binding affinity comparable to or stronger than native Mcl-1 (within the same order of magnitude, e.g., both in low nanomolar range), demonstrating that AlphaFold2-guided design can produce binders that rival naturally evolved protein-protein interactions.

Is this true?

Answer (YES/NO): YES